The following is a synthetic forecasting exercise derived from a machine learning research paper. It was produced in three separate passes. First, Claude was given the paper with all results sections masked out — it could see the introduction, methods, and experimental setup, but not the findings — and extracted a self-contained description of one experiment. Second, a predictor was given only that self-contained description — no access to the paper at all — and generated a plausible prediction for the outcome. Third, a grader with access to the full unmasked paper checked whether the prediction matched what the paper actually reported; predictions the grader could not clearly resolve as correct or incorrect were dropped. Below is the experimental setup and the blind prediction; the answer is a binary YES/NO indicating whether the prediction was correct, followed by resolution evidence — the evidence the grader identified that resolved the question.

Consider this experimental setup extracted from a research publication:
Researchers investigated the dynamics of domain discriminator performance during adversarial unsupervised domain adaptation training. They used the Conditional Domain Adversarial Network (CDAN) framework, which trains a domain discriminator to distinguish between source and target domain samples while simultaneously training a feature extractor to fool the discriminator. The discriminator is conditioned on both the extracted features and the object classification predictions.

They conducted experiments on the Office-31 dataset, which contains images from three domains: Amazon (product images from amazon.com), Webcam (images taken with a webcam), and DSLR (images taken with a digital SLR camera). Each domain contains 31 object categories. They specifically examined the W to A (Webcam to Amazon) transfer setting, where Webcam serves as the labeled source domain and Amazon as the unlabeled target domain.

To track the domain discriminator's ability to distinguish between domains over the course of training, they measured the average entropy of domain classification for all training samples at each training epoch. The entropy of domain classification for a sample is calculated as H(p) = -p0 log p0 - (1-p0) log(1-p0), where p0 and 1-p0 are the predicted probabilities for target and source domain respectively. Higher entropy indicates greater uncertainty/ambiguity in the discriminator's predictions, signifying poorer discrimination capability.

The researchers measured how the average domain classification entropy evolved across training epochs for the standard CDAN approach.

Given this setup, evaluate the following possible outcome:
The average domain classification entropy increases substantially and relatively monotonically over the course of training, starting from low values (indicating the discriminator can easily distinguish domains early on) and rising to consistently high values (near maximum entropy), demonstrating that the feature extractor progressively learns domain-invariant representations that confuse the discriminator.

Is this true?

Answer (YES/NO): NO